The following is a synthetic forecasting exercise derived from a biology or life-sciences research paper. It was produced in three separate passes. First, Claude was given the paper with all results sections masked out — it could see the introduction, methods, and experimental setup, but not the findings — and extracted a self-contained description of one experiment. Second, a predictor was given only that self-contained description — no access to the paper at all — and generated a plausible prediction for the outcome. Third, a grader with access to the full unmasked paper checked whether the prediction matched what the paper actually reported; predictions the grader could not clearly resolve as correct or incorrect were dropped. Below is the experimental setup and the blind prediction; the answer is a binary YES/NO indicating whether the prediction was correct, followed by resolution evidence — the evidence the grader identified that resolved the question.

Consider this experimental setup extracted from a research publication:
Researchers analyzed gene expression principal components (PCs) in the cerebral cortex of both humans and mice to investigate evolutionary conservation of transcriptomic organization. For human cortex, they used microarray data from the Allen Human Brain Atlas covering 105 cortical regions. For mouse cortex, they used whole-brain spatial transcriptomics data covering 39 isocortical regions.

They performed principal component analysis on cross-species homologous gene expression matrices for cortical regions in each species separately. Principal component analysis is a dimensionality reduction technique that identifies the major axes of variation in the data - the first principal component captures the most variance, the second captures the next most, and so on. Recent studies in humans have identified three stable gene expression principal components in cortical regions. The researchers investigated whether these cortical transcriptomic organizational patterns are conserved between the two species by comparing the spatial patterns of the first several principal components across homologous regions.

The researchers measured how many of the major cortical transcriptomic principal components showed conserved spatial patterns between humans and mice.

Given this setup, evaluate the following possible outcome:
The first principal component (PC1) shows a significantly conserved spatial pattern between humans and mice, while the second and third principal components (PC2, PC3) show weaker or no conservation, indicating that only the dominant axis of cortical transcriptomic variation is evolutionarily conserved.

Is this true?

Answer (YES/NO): NO